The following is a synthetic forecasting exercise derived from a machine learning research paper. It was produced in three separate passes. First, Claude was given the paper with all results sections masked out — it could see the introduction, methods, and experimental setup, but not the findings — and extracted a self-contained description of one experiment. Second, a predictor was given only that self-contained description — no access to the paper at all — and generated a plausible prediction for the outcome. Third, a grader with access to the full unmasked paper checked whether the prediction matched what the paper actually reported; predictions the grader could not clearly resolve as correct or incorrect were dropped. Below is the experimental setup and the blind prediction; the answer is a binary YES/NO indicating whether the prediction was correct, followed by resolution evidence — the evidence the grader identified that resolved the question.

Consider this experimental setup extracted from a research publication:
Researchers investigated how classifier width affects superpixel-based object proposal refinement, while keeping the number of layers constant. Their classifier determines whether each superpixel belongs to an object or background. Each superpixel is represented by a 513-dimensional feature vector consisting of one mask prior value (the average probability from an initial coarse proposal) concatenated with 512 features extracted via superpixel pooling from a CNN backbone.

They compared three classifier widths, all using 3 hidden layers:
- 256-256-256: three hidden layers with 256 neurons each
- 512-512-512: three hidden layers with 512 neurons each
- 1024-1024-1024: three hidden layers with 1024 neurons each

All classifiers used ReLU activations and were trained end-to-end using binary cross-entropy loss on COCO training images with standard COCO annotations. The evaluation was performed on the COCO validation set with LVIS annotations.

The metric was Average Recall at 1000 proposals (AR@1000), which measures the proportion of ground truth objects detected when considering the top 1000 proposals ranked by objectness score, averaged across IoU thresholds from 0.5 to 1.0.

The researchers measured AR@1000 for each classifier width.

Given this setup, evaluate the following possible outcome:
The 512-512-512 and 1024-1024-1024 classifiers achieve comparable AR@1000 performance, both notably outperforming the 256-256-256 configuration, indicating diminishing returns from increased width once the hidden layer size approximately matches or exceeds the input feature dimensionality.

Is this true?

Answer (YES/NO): NO